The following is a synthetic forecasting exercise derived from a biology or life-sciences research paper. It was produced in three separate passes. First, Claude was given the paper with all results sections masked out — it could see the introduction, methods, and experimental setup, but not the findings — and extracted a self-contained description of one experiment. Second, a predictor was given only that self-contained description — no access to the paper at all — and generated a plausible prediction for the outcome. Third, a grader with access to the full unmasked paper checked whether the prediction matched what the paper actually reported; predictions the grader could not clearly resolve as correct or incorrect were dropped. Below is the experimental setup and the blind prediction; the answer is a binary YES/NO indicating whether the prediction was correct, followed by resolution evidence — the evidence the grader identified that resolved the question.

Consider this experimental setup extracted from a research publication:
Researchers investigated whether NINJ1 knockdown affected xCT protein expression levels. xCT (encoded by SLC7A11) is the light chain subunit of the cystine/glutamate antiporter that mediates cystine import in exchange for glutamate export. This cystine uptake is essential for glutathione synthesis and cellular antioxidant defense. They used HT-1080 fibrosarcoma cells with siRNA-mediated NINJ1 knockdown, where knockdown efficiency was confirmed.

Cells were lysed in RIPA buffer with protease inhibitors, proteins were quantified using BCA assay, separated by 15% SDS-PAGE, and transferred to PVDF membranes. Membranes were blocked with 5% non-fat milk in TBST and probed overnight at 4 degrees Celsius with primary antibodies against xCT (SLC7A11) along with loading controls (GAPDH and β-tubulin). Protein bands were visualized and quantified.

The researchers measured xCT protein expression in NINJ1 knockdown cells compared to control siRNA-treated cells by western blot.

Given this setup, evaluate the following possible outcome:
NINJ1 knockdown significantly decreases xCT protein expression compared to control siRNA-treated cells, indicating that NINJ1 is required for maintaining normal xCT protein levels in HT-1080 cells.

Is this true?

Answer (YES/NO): NO